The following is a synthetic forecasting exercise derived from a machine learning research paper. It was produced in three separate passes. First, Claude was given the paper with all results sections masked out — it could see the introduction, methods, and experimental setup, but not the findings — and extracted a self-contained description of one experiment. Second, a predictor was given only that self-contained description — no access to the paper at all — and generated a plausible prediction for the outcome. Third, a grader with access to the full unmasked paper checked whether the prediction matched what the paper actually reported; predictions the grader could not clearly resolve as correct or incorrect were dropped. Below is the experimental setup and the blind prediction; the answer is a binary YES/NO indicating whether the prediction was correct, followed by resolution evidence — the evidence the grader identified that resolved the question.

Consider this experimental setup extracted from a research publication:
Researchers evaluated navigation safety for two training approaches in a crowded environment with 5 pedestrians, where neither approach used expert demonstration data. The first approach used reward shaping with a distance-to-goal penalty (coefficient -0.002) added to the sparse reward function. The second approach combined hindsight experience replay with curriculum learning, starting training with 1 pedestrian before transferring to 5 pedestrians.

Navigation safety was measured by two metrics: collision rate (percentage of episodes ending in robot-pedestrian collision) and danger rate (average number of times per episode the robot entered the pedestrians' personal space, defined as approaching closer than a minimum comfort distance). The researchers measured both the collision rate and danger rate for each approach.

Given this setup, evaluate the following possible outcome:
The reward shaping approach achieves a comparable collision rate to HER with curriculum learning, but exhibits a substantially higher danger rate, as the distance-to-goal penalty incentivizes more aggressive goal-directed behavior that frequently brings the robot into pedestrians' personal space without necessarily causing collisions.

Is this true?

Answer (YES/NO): NO